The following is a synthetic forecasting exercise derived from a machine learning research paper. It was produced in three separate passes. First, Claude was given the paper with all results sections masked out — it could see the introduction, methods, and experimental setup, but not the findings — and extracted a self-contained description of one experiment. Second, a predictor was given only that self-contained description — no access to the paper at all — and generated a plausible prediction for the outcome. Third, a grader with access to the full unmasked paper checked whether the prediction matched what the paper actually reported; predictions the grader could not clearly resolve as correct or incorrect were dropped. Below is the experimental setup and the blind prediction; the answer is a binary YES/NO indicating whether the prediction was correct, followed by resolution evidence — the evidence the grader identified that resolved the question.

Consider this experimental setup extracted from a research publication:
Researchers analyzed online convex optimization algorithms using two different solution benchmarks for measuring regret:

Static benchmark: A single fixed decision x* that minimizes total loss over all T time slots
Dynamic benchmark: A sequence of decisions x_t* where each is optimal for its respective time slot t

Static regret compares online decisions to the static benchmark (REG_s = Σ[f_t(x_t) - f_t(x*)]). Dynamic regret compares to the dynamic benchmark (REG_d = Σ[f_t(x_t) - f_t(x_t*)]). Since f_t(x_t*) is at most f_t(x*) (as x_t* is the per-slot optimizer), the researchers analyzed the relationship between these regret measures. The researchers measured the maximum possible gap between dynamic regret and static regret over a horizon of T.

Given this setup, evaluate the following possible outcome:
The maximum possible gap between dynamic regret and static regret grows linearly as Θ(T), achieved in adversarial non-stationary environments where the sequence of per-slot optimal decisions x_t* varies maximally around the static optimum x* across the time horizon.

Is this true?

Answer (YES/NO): YES